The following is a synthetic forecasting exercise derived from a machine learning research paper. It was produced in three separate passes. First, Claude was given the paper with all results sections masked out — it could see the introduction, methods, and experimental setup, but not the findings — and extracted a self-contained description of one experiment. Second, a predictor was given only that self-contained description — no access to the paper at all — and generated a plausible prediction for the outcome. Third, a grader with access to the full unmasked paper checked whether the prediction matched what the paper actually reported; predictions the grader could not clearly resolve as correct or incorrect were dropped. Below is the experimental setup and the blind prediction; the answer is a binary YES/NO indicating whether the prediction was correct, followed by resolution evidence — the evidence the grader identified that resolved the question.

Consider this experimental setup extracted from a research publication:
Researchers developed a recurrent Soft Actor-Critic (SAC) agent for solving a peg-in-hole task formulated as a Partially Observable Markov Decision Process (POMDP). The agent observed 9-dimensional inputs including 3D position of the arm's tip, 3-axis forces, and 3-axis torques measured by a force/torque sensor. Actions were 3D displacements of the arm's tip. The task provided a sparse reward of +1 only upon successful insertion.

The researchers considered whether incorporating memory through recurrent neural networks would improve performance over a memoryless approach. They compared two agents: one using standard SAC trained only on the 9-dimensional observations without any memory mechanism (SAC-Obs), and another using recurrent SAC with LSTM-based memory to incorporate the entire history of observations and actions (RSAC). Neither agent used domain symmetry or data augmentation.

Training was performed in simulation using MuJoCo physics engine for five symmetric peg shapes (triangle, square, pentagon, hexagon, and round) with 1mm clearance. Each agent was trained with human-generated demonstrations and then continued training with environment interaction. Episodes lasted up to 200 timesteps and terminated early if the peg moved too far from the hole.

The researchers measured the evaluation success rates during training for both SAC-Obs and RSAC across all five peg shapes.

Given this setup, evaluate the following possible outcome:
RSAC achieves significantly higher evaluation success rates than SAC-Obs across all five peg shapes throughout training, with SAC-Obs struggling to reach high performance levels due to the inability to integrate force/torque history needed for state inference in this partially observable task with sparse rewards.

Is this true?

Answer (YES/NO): YES